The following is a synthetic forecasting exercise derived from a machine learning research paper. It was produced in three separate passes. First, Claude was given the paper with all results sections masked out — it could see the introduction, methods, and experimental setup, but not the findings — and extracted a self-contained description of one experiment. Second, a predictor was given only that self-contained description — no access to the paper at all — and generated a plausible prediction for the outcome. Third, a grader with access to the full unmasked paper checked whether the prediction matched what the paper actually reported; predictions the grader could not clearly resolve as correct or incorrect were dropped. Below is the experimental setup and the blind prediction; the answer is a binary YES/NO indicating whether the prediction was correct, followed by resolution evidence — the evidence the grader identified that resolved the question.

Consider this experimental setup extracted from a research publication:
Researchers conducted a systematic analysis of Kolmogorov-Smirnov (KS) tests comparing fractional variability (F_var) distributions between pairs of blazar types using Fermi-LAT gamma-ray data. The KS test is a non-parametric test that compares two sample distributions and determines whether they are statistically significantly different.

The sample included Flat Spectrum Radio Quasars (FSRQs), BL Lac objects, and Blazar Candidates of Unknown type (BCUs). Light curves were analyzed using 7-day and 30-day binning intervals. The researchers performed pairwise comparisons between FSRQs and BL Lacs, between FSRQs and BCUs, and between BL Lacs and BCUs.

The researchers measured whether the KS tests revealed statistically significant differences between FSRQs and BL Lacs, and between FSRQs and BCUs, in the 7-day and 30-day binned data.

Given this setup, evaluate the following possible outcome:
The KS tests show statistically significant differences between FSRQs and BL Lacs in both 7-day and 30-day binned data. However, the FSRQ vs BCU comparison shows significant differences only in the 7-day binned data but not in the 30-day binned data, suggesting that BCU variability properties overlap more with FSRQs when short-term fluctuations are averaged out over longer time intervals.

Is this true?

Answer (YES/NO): NO